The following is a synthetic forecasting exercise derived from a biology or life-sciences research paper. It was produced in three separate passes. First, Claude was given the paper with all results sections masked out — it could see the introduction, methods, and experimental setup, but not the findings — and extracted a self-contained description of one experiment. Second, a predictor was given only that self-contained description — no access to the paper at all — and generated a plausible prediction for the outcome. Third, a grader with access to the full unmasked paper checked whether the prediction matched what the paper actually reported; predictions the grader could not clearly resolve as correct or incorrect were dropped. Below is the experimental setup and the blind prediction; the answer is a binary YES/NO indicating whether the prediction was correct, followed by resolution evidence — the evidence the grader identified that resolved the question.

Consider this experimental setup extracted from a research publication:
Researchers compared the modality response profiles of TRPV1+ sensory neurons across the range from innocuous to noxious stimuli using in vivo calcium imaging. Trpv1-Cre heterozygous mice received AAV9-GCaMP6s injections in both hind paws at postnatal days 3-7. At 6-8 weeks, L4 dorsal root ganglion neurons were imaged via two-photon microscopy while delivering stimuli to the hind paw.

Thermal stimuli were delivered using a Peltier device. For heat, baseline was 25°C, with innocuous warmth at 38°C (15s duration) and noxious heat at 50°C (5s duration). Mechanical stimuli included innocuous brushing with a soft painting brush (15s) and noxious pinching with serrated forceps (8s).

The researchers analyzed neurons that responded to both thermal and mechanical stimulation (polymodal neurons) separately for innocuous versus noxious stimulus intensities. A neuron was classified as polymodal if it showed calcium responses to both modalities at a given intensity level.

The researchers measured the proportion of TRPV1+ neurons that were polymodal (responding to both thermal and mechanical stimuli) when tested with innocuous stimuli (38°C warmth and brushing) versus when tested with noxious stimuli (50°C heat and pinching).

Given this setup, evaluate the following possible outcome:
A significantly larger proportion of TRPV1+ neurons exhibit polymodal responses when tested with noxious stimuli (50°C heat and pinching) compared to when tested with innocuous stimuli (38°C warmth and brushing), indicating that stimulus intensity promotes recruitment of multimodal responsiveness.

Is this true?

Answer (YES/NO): YES